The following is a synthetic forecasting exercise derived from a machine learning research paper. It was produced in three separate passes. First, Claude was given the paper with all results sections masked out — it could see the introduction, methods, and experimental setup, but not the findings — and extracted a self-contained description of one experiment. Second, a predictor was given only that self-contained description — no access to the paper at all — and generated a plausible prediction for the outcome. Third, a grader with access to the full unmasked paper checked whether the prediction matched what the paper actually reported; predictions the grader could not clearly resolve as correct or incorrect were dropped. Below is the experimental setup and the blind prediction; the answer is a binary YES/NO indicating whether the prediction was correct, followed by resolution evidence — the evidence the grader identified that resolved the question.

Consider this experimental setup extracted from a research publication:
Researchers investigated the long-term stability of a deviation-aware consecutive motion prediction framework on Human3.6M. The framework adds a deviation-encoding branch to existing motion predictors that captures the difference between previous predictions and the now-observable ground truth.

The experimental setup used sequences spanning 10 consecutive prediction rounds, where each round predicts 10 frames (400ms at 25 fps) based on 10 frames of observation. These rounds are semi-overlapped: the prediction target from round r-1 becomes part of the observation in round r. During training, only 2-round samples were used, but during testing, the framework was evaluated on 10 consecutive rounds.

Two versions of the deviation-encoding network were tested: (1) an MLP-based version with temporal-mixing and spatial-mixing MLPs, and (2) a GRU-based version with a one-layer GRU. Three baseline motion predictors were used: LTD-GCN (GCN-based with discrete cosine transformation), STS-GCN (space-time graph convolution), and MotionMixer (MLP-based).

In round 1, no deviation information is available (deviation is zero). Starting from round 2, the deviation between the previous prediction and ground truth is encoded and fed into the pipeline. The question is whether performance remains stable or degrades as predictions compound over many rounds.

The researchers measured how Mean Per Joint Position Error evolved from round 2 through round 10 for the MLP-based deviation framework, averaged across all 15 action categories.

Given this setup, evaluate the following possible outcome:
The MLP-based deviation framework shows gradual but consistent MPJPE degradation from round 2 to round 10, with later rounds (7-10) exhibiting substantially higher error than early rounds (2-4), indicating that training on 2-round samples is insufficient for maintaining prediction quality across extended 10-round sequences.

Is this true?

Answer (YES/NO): NO